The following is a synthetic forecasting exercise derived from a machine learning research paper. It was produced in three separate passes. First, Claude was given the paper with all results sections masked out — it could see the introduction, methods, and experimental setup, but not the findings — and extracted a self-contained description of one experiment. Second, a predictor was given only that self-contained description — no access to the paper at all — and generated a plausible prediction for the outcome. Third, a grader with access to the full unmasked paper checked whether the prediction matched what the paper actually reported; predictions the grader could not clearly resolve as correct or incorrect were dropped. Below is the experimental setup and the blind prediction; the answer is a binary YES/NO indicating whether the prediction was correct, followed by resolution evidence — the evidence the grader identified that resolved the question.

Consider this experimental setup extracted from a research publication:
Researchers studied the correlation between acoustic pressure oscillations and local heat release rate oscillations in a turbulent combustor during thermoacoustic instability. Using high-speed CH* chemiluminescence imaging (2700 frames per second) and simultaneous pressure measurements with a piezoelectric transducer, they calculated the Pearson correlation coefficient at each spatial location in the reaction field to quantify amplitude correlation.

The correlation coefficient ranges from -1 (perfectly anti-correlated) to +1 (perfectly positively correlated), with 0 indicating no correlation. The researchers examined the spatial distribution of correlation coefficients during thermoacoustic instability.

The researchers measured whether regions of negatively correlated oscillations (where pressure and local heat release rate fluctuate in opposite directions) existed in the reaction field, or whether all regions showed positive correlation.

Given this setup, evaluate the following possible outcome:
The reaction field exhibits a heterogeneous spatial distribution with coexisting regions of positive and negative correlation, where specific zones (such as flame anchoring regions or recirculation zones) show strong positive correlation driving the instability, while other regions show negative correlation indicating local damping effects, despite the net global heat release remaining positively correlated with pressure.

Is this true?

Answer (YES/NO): YES